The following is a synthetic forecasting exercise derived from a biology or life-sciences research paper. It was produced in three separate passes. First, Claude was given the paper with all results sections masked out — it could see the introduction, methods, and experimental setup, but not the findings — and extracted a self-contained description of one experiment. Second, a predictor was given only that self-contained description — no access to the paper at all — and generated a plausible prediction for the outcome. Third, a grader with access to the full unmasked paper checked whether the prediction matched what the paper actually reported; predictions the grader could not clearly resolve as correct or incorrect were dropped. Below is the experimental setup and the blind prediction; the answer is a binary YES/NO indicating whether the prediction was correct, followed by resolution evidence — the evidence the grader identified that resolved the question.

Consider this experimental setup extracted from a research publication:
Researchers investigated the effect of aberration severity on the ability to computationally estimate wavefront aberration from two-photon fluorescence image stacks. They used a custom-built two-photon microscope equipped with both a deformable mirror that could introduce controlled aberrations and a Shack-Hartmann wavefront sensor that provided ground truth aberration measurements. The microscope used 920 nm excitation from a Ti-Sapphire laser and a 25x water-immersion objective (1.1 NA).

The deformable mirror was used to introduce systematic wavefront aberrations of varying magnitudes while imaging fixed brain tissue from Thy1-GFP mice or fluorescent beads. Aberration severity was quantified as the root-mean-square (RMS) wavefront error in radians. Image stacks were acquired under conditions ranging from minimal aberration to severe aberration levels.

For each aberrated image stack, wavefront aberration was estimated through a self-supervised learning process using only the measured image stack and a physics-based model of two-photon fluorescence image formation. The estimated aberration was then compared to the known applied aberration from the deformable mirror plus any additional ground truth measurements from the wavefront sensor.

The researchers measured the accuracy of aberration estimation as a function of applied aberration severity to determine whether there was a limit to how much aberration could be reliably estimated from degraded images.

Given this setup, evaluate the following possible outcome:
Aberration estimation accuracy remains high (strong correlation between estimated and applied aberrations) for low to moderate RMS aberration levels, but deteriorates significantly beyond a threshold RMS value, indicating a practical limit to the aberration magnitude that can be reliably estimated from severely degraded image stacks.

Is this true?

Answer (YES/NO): YES